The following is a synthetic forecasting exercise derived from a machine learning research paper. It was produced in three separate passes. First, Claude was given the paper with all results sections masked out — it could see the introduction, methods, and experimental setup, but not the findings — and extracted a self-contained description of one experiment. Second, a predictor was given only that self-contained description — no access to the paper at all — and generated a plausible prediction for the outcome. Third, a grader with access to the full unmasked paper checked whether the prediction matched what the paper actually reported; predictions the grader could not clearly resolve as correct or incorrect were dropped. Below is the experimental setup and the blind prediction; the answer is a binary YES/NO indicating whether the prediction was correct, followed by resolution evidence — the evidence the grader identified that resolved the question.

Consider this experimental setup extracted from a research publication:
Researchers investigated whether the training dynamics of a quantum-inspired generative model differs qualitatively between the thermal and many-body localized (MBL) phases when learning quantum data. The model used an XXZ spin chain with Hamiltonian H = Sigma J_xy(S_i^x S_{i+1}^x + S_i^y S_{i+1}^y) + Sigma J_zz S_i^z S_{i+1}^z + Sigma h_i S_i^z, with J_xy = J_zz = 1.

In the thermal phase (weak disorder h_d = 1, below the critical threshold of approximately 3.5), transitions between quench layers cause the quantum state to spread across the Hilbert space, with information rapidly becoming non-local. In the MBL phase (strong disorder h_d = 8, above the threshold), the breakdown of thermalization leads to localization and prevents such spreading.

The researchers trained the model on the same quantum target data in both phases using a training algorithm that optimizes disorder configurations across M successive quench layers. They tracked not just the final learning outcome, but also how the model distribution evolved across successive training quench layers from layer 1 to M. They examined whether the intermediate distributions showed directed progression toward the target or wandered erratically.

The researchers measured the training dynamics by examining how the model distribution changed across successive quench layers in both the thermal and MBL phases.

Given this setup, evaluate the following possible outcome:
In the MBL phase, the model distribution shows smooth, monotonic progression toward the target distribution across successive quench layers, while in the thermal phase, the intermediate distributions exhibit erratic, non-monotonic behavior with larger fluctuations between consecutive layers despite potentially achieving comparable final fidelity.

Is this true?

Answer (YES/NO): NO